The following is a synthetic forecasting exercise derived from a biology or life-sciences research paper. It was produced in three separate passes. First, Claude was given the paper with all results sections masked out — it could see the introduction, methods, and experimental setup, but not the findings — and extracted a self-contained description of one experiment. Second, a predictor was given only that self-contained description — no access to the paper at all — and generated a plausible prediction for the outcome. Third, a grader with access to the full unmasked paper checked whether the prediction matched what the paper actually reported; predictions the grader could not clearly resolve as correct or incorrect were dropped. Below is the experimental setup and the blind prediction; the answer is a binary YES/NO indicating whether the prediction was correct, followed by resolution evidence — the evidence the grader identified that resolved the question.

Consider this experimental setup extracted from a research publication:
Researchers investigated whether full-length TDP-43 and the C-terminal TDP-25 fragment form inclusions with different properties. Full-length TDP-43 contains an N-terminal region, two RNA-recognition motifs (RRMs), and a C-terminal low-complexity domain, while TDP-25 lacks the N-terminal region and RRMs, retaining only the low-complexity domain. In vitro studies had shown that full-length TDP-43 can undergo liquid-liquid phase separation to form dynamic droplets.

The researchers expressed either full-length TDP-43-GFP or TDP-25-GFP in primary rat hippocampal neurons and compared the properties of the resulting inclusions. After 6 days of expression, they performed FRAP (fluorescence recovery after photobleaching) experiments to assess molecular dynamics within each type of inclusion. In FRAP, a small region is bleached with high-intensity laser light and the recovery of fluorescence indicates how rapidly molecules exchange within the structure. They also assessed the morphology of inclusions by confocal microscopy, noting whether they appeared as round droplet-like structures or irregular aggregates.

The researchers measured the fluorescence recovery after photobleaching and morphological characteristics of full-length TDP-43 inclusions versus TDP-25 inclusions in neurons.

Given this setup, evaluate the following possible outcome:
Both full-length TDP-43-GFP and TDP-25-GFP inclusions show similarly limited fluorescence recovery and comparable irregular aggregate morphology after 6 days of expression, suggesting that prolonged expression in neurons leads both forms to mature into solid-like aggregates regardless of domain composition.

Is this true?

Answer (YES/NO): NO